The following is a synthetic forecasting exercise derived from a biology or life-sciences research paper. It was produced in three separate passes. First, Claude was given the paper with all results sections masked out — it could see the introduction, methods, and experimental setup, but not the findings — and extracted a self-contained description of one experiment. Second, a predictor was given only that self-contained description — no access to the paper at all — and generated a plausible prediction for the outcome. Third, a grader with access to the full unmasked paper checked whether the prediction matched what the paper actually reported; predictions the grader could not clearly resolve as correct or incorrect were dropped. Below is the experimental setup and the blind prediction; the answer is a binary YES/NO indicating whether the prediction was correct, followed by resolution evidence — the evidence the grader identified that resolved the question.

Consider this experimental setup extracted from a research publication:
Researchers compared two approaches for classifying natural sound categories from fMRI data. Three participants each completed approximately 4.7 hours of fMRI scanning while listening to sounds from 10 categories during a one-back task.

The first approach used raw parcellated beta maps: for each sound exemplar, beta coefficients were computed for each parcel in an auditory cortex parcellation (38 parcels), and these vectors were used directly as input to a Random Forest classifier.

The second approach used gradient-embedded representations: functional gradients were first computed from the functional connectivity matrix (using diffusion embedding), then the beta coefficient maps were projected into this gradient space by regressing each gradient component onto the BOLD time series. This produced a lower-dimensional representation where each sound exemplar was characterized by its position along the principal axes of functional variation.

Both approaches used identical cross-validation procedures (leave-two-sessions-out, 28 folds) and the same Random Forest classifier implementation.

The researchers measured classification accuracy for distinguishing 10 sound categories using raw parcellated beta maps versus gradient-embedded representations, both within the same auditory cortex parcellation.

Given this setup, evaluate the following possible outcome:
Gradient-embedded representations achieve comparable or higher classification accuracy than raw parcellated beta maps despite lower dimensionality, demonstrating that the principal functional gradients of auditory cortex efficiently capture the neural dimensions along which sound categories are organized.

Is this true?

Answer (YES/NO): YES